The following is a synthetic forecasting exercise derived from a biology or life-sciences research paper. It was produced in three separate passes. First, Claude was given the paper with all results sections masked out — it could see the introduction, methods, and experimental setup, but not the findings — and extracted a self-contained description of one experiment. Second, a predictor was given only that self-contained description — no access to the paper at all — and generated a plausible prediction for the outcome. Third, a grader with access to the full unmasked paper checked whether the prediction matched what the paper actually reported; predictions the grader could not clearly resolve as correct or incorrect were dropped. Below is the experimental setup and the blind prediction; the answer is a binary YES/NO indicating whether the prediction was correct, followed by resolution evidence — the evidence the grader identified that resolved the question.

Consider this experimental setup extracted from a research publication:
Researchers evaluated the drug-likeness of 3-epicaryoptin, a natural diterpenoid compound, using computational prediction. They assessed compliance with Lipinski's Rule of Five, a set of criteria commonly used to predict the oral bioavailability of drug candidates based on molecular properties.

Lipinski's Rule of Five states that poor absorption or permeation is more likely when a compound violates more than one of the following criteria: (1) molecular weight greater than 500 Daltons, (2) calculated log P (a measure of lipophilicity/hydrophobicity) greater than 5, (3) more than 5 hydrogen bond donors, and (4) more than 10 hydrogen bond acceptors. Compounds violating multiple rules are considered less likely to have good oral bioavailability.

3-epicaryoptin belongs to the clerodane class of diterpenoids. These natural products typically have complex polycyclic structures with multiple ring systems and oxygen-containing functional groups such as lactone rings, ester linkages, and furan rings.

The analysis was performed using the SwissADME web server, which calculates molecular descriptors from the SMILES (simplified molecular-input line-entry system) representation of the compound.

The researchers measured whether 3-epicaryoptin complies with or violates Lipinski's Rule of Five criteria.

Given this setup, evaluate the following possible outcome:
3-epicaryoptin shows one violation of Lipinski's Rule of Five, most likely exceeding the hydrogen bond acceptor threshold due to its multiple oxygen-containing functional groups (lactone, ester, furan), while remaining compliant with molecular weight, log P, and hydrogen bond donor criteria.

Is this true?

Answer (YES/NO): NO